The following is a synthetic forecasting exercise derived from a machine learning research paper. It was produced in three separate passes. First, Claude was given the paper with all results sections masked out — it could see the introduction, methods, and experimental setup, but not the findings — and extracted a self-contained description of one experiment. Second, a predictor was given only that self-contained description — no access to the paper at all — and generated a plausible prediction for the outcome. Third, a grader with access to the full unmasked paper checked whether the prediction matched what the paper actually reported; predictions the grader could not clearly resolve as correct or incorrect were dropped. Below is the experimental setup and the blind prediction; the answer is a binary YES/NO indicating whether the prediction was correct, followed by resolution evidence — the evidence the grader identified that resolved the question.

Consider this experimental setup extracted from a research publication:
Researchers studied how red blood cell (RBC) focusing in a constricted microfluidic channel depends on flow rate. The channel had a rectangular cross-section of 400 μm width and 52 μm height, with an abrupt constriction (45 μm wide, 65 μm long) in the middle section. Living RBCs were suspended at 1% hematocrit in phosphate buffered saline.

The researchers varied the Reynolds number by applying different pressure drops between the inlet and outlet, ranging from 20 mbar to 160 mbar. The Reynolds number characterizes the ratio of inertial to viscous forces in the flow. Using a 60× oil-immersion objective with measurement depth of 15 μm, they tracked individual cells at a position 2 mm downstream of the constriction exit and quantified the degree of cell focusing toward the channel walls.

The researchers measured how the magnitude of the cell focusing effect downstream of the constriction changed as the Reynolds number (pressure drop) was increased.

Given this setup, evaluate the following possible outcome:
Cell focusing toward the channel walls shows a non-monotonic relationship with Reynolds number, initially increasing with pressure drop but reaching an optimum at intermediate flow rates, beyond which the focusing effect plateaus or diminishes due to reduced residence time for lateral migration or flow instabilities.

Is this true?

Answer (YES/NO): NO